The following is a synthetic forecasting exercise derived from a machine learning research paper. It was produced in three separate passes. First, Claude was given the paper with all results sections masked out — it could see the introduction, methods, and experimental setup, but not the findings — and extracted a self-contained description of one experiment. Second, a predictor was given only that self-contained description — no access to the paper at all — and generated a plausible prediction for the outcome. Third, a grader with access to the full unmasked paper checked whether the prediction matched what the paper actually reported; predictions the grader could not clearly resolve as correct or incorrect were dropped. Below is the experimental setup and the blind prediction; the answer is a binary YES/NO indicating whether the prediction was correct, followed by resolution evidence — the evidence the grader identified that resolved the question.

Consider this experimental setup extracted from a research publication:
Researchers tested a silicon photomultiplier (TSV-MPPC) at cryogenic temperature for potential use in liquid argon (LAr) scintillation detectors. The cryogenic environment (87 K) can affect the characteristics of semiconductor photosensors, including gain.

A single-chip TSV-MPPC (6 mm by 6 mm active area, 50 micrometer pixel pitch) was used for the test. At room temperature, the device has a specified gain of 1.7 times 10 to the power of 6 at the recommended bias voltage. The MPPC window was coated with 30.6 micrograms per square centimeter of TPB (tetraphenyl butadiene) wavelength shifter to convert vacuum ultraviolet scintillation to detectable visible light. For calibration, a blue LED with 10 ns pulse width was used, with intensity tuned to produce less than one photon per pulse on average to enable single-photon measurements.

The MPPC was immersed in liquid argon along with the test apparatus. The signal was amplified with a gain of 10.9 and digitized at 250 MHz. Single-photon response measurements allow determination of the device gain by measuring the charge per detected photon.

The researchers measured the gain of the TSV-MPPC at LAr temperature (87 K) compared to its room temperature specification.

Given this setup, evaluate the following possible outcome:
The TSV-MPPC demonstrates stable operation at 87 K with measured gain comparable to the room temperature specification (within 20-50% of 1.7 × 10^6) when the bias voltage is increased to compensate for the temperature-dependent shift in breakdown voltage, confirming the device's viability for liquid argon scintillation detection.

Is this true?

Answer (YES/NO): YES